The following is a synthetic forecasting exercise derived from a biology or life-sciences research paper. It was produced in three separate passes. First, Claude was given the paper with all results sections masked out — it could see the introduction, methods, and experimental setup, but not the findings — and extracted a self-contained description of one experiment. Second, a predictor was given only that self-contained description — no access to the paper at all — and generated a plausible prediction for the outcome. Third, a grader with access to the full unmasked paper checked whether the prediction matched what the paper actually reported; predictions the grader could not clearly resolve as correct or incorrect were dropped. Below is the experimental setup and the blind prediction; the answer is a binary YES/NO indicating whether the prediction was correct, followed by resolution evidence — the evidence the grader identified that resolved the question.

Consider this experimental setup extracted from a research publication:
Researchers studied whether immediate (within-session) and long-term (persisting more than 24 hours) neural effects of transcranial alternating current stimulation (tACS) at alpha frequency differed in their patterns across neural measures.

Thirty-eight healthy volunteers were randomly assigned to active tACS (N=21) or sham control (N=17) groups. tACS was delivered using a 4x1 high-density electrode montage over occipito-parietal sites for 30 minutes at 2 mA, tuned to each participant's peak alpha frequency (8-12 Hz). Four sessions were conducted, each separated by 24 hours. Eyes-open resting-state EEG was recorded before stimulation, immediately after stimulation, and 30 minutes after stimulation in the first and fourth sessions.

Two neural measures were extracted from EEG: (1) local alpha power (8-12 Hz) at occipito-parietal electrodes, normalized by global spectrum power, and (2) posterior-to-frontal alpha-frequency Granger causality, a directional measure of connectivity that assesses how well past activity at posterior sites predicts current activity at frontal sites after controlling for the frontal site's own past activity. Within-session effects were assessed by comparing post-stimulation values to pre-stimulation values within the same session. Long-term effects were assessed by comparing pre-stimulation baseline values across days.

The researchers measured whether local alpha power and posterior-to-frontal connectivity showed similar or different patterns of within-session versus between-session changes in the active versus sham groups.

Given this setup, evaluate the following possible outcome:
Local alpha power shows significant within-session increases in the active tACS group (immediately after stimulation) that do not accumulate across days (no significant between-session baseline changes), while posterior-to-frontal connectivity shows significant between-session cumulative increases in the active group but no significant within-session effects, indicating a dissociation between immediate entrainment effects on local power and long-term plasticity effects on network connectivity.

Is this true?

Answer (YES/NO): NO